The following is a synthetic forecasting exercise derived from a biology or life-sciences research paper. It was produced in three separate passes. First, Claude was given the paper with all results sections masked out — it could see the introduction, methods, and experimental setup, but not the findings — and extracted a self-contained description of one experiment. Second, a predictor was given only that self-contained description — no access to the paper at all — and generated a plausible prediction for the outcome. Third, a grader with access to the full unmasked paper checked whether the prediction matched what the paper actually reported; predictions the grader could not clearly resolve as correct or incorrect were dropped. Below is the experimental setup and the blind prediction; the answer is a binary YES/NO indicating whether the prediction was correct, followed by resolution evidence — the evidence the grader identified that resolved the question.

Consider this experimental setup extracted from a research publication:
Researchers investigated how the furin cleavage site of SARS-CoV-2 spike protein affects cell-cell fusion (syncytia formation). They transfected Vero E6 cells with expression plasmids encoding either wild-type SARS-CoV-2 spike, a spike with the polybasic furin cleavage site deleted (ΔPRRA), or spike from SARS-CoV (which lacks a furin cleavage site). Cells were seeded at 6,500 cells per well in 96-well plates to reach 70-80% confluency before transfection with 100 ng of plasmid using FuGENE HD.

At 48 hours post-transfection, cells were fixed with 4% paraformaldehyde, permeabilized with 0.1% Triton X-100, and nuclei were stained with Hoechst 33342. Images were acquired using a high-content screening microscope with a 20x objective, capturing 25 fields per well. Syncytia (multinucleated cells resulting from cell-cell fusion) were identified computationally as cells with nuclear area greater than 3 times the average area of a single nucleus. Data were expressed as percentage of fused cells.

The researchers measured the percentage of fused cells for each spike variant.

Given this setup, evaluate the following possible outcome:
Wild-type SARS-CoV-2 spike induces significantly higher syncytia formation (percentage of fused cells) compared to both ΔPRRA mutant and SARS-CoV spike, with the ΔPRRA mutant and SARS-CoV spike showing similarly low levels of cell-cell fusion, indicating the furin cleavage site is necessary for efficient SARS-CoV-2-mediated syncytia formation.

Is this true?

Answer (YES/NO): YES